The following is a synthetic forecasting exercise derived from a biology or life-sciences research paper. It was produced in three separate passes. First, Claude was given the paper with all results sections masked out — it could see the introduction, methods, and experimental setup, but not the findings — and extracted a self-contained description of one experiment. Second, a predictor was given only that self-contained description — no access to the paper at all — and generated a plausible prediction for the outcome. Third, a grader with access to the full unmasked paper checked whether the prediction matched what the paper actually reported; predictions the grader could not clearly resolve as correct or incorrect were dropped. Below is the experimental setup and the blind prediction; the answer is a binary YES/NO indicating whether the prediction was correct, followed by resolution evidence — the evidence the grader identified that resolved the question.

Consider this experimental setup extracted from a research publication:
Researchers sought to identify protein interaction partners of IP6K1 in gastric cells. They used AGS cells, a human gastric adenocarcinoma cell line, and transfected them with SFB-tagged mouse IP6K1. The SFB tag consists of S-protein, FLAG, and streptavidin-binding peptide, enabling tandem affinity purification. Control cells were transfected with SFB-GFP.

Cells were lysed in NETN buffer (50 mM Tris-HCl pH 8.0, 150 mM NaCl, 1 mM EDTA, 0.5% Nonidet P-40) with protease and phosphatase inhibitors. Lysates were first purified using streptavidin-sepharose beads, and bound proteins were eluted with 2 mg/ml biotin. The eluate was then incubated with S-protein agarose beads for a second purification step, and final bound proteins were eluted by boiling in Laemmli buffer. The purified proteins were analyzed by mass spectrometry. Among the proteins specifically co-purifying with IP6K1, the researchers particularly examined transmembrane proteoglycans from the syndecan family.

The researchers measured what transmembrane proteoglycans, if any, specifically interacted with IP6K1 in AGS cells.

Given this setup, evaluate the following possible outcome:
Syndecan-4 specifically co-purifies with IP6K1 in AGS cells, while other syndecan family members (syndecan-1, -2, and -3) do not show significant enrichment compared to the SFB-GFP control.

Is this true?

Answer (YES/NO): YES